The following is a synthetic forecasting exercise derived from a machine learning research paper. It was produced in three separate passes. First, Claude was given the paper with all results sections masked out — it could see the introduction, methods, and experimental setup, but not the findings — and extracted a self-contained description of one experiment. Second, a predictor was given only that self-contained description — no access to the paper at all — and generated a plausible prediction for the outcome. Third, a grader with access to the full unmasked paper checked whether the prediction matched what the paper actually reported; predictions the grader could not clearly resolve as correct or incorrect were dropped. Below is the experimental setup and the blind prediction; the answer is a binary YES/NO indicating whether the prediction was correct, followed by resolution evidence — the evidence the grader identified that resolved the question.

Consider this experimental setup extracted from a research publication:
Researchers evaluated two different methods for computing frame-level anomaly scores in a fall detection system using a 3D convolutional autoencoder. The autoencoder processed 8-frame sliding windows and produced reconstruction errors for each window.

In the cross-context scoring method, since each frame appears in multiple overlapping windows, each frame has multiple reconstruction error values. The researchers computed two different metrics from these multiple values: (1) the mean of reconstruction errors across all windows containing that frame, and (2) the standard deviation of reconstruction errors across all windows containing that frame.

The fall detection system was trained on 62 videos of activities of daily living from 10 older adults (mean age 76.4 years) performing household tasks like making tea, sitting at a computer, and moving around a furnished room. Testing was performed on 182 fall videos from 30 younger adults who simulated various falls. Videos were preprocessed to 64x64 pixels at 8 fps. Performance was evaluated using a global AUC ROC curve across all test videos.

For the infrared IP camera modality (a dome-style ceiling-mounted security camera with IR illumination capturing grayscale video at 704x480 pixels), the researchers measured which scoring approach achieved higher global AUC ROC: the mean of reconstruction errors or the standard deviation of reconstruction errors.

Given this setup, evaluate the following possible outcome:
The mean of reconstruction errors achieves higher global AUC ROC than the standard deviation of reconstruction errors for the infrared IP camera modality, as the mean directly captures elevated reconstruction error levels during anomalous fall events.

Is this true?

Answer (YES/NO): NO